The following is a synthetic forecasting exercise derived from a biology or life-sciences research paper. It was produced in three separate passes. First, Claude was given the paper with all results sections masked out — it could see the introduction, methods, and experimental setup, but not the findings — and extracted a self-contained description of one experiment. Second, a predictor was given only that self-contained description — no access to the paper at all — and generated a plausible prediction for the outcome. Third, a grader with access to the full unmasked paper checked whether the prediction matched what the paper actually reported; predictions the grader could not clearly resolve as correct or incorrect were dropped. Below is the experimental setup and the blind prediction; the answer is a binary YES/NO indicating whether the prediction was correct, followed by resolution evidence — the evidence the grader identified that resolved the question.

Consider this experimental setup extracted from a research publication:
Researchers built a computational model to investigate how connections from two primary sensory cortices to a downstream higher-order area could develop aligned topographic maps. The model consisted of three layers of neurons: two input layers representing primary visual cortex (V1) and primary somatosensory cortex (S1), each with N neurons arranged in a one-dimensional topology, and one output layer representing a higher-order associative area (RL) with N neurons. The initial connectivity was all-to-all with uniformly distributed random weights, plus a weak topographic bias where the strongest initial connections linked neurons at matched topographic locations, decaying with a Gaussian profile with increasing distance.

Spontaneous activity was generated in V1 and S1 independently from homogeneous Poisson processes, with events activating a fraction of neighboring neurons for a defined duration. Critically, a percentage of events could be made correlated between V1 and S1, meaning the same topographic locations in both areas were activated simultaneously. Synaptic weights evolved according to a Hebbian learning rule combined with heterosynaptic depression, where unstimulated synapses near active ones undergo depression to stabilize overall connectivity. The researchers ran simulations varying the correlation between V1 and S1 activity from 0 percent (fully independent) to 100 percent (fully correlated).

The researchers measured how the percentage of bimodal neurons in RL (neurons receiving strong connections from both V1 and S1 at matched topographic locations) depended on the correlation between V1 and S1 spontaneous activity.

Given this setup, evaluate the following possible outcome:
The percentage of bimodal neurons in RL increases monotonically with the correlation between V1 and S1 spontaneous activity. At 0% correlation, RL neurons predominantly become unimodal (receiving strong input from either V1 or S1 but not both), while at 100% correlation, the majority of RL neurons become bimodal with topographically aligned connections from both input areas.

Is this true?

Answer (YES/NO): NO